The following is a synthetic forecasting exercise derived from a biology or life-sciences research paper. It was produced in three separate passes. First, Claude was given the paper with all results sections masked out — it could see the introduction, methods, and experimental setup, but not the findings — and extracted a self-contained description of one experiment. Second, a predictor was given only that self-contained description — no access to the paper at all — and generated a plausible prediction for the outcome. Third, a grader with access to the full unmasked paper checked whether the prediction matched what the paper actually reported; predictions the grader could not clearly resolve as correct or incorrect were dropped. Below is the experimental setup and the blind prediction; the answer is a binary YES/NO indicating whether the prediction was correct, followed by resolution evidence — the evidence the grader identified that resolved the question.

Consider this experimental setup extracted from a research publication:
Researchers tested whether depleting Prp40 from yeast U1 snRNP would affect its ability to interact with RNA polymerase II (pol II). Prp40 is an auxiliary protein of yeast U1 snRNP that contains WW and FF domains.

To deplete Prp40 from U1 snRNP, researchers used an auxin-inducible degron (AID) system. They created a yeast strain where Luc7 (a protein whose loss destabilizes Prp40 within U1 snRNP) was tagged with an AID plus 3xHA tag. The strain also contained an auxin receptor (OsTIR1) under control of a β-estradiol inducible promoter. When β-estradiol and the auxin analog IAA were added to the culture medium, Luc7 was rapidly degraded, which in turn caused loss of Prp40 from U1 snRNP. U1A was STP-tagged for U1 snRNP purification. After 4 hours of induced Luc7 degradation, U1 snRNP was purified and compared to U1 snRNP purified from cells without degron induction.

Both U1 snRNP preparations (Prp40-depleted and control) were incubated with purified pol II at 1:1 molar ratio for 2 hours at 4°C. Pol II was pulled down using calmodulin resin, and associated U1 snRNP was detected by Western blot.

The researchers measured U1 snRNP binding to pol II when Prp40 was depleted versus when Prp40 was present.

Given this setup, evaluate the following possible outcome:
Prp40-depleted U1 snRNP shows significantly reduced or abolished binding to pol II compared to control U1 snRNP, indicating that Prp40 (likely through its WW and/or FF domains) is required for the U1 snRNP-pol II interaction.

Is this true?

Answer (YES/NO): YES